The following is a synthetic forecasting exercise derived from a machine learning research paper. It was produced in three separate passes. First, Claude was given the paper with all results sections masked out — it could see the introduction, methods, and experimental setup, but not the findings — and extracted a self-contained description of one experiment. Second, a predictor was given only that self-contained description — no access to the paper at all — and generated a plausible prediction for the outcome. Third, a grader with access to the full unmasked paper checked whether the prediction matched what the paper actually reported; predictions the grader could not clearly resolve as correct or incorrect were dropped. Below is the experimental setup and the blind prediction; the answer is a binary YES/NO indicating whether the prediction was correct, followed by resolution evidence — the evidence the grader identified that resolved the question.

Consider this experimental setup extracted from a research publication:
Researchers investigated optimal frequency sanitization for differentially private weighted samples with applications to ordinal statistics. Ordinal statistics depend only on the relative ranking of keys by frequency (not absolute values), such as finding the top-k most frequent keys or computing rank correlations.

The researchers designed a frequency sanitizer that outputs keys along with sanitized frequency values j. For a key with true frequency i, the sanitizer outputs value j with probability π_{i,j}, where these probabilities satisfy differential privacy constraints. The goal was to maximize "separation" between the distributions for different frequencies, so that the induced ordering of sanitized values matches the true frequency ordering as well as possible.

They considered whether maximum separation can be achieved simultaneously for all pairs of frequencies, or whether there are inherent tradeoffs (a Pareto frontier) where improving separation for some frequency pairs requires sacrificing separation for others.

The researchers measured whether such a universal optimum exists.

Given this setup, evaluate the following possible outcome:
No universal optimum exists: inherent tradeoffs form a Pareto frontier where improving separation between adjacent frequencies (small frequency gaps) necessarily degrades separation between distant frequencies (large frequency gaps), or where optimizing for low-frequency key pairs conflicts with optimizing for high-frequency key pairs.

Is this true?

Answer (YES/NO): NO